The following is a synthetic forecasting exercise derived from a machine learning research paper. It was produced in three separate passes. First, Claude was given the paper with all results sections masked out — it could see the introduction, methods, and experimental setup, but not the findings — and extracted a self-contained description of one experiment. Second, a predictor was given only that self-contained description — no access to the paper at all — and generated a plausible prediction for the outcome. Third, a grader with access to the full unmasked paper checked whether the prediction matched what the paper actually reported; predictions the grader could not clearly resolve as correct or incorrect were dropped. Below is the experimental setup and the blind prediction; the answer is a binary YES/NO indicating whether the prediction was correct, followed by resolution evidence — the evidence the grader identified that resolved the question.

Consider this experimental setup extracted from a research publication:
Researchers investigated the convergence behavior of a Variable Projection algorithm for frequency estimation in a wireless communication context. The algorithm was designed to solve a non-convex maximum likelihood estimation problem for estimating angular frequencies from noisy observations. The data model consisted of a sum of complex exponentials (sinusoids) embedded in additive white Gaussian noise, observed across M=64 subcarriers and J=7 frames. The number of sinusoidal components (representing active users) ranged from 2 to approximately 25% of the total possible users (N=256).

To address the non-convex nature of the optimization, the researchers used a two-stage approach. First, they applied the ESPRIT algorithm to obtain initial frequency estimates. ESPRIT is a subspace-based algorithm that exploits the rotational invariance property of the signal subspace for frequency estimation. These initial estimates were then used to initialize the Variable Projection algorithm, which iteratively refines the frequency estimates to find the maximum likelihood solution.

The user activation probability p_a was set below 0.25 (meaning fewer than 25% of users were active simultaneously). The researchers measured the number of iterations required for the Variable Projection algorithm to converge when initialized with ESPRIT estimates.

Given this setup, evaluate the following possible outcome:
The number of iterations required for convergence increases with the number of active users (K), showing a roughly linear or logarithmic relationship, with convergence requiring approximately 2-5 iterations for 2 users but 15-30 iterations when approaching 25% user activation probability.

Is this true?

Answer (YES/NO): NO